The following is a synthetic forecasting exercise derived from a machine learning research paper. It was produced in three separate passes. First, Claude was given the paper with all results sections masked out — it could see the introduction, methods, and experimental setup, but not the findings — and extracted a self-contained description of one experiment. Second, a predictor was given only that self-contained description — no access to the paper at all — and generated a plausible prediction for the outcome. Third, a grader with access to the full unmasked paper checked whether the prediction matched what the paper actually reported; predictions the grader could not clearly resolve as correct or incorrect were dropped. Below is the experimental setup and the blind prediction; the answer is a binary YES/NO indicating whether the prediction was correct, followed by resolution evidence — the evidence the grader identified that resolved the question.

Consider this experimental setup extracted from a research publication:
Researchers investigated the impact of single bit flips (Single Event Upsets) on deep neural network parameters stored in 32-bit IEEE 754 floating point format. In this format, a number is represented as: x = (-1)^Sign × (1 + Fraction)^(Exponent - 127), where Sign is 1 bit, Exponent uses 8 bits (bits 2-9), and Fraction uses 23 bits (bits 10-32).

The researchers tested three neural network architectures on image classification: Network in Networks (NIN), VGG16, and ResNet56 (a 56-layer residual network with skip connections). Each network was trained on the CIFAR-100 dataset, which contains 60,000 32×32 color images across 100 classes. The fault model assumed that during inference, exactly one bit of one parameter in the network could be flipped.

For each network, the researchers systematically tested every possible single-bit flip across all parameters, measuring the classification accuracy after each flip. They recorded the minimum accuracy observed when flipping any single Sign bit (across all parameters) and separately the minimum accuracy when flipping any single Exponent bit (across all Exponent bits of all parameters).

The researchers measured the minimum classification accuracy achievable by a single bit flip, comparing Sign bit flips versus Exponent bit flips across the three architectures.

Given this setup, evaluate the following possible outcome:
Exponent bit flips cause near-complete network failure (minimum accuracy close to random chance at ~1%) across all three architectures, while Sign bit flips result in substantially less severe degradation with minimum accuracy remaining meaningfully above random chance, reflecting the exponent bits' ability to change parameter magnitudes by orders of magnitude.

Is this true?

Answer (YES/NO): YES